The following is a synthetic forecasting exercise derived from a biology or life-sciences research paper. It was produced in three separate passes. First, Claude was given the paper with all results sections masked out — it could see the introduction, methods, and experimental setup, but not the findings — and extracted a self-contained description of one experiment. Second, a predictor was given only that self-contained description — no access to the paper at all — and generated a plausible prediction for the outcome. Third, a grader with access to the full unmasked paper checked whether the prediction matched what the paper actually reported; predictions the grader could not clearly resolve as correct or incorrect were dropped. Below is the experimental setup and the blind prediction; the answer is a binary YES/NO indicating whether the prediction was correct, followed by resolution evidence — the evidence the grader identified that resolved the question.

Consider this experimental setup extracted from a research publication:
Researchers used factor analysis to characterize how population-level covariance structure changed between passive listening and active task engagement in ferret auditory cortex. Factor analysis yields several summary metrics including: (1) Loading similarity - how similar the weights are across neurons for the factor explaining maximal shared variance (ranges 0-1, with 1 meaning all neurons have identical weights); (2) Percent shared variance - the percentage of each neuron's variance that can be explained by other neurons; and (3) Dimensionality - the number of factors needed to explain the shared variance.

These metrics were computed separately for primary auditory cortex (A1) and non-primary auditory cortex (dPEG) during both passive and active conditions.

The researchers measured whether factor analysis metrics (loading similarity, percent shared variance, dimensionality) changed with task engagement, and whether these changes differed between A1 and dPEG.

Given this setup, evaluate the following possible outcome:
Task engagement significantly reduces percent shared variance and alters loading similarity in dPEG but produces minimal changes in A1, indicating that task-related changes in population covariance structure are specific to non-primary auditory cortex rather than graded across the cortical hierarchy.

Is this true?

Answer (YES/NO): NO